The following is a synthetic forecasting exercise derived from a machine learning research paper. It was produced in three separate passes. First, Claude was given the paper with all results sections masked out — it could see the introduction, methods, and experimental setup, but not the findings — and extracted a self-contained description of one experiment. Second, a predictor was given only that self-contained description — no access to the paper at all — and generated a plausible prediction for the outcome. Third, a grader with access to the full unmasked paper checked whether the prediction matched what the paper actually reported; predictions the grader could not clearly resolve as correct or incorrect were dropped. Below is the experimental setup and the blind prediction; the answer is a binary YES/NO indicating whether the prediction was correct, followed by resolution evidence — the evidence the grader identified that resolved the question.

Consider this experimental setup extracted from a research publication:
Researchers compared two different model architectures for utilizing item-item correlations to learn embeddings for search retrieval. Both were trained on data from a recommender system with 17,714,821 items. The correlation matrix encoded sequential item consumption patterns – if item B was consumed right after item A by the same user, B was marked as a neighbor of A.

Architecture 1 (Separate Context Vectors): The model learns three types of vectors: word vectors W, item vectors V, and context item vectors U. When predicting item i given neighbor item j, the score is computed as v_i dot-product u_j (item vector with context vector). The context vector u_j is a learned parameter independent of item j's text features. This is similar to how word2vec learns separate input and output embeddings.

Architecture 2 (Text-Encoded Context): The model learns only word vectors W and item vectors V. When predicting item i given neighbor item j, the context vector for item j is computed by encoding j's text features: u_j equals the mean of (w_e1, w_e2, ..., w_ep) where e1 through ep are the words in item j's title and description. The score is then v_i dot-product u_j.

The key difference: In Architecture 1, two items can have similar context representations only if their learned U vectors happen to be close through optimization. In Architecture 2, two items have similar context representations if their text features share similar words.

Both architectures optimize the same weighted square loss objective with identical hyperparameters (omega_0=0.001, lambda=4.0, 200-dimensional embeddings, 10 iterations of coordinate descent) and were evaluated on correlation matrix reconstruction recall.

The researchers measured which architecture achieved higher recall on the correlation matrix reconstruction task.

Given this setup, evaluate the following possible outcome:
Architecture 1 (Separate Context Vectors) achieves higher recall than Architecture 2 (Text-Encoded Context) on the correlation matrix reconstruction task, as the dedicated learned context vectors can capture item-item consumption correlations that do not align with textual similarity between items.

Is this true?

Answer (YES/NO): NO